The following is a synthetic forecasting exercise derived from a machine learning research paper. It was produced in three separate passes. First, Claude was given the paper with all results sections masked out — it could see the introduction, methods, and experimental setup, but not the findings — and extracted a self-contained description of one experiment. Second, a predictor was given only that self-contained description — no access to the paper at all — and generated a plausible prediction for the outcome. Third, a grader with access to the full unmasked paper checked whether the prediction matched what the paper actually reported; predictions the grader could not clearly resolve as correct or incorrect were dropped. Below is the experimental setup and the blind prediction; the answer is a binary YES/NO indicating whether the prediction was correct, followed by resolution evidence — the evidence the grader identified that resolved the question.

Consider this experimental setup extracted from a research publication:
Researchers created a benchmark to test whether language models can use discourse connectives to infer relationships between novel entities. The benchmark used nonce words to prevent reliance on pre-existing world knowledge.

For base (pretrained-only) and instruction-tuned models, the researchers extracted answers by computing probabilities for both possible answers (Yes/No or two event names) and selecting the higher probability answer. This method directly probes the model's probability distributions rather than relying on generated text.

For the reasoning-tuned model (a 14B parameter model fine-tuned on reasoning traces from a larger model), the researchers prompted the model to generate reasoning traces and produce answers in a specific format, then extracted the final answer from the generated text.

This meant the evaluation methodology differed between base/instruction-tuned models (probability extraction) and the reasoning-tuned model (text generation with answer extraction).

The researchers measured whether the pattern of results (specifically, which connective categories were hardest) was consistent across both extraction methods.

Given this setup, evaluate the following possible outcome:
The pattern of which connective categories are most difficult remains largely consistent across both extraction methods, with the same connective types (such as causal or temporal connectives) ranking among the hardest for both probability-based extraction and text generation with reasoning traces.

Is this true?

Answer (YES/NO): NO